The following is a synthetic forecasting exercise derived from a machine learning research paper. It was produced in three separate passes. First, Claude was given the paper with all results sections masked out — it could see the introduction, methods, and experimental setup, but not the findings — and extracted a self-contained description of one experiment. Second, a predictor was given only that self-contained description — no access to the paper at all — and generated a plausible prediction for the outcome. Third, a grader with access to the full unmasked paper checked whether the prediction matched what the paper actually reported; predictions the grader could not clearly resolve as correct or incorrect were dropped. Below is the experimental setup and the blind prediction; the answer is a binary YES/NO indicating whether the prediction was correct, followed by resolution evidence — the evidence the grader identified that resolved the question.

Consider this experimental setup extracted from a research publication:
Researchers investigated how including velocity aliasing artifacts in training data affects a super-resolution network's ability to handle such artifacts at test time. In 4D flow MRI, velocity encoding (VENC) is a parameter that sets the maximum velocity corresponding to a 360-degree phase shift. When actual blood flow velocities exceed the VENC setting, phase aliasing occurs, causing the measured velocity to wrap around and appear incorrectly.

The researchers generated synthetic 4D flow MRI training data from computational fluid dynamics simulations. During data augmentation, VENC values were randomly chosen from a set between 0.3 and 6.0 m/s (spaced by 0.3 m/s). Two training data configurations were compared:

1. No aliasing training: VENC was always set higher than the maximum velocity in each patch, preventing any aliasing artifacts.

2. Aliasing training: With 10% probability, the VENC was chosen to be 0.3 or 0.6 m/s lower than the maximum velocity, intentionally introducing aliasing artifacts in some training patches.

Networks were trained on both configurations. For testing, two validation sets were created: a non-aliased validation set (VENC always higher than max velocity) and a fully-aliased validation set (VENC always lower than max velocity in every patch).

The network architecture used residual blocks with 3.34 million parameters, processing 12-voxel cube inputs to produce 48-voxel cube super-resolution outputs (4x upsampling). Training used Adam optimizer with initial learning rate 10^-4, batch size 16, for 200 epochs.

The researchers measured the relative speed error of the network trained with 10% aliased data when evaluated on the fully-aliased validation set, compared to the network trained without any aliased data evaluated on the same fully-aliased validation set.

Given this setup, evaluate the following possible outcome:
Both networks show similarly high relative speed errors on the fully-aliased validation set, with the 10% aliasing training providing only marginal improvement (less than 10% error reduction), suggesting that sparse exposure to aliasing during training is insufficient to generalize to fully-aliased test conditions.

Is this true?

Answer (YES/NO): NO